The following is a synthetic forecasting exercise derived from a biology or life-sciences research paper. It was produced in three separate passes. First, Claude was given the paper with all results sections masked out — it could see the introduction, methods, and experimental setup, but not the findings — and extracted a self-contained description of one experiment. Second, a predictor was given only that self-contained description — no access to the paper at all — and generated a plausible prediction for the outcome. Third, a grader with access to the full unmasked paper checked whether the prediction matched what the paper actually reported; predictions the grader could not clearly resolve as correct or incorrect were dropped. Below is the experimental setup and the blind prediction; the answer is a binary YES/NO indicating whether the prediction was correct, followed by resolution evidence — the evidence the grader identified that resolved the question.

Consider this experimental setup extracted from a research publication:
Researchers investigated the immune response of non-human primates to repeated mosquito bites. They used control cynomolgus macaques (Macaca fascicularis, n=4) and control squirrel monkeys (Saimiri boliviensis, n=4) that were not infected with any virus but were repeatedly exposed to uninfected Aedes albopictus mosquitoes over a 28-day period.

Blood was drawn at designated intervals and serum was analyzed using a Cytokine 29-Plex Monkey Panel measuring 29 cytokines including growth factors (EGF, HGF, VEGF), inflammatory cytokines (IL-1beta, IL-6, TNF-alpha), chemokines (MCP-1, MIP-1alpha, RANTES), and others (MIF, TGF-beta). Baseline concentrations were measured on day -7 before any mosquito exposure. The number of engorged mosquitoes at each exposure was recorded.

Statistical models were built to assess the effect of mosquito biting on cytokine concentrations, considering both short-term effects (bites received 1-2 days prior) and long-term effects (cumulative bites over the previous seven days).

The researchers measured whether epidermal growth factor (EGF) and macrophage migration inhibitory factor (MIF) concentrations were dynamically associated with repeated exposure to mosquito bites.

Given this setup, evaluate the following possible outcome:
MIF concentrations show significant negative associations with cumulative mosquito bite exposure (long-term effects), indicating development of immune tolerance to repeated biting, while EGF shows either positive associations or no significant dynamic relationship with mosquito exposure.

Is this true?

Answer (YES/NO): NO